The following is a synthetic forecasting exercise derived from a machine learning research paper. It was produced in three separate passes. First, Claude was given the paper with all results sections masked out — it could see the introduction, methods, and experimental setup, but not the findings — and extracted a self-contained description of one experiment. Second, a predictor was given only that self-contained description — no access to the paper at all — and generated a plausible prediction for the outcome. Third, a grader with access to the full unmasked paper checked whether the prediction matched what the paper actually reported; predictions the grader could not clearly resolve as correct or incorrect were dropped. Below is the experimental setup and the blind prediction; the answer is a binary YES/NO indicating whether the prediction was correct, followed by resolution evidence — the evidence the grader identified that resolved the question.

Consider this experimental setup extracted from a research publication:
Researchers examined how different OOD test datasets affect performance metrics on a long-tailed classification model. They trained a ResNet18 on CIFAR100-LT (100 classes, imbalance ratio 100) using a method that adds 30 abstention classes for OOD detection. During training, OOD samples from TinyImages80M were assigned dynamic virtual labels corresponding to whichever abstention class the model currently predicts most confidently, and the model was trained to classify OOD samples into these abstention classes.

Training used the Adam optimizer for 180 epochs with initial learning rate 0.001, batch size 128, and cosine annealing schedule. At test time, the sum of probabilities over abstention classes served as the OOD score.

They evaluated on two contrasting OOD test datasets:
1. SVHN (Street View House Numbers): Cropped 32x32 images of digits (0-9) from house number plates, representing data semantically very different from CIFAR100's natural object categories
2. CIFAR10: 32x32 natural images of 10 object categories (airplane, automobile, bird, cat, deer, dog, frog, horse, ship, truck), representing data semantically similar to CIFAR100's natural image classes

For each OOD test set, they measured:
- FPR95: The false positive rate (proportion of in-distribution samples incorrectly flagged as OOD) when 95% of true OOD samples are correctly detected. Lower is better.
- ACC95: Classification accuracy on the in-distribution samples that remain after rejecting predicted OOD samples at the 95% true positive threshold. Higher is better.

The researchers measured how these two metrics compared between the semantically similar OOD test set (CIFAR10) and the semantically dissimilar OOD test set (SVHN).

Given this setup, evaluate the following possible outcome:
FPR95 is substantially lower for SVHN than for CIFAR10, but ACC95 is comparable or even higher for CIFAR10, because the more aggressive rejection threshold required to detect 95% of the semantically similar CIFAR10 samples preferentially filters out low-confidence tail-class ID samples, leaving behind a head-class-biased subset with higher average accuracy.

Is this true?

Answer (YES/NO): YES